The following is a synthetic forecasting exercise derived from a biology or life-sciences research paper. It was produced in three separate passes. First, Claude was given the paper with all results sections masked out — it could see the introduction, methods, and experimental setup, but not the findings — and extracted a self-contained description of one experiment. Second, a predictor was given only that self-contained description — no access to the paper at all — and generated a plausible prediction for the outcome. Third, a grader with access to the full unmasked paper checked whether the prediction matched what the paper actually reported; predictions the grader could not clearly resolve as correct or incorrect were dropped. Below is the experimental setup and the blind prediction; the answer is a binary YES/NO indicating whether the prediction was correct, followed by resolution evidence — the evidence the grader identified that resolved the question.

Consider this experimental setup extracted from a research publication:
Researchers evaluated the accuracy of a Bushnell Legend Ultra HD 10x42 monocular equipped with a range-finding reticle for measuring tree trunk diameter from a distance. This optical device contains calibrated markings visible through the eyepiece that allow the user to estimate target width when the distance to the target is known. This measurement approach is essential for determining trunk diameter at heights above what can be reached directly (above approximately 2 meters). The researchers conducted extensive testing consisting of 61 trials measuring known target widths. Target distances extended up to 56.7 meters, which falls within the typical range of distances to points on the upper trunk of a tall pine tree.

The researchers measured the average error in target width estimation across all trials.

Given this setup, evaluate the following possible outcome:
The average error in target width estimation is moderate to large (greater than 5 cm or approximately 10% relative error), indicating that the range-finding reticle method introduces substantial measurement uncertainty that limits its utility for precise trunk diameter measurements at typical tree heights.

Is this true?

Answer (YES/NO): NO